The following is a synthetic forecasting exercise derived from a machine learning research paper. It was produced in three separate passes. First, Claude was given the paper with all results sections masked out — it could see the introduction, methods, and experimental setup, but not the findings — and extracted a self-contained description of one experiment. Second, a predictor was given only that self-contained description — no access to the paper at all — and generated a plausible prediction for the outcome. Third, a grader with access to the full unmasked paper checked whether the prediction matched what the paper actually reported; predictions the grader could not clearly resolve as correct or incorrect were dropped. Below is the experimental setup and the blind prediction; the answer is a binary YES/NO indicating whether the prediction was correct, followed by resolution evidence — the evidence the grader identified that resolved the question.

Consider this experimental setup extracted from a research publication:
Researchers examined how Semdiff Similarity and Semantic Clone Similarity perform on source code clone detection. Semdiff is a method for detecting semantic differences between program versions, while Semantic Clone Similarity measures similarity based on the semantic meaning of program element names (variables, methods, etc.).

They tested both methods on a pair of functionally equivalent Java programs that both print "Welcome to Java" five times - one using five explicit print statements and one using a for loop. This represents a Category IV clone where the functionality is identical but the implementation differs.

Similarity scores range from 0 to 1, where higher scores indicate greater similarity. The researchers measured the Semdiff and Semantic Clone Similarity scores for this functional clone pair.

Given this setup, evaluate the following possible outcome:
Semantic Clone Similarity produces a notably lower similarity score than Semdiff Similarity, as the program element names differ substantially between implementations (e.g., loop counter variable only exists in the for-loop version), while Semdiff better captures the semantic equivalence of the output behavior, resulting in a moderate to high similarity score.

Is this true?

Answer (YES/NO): NO